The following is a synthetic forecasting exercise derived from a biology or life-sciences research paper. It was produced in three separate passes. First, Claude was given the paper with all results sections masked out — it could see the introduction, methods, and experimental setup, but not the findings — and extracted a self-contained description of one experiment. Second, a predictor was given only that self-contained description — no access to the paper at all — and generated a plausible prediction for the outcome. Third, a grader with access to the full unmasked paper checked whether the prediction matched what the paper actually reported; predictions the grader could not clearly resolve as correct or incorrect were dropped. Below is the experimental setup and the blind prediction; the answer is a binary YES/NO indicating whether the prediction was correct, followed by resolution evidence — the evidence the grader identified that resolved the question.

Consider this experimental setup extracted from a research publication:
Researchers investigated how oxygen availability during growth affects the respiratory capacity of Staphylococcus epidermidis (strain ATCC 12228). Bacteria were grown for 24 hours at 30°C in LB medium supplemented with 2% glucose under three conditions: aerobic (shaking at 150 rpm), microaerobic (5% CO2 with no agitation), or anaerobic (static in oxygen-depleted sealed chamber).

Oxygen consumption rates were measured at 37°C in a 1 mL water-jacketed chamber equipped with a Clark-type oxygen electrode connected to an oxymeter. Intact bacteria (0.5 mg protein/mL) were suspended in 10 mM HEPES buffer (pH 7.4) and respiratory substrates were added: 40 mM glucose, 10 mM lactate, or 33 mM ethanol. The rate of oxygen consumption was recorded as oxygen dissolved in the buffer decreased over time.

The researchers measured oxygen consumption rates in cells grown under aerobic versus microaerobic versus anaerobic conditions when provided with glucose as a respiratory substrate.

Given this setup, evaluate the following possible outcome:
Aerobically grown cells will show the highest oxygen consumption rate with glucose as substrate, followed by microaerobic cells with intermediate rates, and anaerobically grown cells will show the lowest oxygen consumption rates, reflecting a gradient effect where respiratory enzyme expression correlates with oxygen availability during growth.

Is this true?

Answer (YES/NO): YES